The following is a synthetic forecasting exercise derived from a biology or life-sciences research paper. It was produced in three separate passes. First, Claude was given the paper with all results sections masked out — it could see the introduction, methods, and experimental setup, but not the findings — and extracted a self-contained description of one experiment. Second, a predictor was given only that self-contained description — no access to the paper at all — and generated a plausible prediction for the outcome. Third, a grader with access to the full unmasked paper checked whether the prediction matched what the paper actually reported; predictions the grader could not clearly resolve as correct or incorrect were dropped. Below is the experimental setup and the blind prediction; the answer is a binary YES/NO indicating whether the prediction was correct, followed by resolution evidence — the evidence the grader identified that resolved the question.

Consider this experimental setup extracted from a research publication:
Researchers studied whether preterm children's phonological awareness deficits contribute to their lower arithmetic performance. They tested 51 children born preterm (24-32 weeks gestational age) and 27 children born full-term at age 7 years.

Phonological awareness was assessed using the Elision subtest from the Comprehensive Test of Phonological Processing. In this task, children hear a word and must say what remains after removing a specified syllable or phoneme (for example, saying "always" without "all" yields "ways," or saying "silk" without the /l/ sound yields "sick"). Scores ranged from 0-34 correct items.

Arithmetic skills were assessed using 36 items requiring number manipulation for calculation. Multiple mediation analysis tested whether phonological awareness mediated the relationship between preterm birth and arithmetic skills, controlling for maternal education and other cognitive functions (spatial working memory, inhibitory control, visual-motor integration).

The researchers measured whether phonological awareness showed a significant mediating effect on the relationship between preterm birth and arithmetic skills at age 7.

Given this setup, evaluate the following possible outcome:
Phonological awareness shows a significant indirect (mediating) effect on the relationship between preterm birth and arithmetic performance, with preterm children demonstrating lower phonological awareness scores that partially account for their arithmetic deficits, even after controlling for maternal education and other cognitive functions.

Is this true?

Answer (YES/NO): YES